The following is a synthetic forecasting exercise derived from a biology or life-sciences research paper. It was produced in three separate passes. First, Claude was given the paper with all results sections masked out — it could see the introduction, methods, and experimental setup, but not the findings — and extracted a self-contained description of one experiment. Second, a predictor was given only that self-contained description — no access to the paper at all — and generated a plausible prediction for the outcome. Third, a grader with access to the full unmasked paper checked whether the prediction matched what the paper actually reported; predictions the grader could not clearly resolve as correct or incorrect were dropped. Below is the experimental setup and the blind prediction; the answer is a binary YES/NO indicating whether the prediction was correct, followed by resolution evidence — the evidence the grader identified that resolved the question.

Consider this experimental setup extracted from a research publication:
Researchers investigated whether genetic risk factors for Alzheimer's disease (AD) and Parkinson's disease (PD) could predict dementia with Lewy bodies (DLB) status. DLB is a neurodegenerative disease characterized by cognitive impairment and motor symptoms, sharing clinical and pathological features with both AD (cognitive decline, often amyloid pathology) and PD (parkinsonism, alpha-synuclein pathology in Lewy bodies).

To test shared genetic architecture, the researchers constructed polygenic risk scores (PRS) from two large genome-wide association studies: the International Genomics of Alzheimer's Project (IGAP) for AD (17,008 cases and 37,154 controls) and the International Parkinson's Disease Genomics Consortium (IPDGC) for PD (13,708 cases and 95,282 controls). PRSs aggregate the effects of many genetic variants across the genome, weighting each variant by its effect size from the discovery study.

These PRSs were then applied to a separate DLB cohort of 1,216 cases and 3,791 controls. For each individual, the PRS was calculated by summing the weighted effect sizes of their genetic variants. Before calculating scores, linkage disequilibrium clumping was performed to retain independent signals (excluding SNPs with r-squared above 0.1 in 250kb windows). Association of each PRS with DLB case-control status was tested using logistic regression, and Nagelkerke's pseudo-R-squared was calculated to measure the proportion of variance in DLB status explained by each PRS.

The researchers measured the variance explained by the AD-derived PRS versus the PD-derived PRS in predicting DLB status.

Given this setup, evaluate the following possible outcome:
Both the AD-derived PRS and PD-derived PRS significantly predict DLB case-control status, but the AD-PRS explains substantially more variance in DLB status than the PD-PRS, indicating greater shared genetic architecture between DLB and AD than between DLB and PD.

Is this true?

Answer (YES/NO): YES